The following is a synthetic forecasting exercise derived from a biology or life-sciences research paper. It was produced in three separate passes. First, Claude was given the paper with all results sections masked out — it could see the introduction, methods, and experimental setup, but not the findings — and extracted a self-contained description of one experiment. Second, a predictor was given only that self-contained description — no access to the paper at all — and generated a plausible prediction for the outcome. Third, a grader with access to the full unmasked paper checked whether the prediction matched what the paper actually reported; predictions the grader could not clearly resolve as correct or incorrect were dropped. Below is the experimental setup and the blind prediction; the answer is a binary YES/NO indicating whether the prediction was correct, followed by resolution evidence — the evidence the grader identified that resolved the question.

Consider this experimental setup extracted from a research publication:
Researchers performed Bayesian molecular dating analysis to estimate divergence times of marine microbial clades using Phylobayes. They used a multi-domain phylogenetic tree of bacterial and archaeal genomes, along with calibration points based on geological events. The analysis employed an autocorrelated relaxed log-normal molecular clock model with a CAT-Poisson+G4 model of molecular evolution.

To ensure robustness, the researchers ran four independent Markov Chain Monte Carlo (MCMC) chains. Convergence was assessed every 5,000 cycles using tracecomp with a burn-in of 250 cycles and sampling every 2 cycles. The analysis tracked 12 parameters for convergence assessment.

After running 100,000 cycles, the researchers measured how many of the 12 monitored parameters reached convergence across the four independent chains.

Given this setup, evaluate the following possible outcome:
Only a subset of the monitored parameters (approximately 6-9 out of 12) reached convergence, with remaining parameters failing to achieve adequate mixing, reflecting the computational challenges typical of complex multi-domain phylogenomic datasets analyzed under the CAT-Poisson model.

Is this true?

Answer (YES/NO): YES